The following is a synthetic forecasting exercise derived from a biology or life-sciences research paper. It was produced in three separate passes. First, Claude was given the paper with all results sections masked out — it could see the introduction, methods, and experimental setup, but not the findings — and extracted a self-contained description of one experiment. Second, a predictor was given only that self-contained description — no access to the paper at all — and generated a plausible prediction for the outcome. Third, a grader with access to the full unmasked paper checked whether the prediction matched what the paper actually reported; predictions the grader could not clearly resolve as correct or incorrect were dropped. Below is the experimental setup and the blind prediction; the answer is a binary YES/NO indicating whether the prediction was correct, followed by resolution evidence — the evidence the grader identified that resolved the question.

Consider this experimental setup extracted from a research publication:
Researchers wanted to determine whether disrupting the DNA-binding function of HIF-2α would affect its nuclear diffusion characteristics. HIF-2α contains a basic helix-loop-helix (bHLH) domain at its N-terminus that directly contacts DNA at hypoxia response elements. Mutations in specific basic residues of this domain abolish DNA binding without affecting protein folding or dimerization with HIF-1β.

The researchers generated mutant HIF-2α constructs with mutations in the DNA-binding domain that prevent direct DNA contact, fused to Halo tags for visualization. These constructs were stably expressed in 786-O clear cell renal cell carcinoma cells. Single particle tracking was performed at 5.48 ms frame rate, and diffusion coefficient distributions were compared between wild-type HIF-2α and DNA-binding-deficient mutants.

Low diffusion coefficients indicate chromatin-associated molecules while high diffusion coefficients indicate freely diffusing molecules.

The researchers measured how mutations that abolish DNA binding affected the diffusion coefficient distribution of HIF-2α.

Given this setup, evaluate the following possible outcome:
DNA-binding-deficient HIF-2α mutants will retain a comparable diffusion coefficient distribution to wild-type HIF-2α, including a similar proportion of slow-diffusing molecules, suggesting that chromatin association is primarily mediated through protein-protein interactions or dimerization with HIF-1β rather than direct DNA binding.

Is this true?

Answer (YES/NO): NO